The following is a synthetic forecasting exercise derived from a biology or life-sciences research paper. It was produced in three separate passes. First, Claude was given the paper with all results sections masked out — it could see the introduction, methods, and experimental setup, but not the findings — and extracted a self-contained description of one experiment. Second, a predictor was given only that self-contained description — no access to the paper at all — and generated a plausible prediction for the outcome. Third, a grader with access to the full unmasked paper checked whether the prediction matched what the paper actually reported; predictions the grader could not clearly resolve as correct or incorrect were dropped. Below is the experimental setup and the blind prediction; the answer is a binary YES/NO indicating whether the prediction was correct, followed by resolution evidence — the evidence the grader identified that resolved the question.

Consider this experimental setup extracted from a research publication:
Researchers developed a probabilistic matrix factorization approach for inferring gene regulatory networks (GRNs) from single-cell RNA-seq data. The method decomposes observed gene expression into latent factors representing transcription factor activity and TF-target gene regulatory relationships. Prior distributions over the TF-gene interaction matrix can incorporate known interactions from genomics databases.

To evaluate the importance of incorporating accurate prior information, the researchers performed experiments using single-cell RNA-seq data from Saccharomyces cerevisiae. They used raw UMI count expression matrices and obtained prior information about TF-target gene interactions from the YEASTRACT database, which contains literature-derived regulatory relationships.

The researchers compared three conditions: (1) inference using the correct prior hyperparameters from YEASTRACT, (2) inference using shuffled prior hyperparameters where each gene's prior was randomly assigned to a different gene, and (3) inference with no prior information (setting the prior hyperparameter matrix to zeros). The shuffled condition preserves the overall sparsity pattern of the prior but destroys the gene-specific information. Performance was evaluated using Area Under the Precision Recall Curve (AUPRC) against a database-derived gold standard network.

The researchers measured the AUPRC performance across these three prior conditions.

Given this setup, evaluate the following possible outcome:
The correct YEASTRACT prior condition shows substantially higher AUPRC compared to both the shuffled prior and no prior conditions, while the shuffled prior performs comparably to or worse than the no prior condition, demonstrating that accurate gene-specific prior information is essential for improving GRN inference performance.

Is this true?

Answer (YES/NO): YES